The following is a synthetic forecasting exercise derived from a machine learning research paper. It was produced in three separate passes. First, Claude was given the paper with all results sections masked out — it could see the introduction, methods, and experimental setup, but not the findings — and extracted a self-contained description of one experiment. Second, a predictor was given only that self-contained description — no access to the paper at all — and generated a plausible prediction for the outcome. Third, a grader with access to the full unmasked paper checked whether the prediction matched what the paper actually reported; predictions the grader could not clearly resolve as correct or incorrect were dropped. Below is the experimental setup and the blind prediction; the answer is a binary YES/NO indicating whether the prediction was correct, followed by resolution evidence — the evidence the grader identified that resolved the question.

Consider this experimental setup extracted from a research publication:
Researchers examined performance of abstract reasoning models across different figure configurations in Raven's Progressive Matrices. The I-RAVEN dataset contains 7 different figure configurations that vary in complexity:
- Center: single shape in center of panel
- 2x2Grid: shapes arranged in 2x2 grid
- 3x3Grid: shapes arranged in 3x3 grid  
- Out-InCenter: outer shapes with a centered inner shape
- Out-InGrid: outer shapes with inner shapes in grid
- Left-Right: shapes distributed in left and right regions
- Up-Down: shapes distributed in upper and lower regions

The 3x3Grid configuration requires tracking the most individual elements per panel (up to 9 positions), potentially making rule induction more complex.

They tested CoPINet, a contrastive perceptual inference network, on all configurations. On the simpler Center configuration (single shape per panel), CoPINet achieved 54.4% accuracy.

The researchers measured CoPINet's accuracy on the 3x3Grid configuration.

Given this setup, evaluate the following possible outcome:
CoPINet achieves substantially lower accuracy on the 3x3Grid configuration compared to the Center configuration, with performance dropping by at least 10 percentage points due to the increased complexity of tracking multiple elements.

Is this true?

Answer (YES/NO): YES